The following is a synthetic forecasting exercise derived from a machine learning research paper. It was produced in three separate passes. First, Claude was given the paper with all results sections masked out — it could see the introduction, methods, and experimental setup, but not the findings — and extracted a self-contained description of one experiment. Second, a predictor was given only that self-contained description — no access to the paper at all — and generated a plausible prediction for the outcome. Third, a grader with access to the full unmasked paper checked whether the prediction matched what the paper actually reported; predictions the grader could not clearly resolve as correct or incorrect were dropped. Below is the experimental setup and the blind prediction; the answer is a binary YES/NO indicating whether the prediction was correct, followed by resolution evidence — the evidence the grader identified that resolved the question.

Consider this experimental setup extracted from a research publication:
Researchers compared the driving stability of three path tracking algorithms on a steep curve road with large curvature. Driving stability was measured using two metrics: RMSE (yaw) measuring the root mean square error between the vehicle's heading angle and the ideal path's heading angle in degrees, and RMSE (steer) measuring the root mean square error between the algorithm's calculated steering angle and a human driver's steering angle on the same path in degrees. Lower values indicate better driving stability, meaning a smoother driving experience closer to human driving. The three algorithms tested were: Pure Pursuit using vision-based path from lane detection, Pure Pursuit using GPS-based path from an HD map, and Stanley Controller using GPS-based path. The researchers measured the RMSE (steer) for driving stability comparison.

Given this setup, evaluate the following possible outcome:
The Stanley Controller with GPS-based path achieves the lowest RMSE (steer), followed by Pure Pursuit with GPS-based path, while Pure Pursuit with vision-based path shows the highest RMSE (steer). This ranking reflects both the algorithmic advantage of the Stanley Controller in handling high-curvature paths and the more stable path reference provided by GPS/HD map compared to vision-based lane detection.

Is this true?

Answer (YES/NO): NO